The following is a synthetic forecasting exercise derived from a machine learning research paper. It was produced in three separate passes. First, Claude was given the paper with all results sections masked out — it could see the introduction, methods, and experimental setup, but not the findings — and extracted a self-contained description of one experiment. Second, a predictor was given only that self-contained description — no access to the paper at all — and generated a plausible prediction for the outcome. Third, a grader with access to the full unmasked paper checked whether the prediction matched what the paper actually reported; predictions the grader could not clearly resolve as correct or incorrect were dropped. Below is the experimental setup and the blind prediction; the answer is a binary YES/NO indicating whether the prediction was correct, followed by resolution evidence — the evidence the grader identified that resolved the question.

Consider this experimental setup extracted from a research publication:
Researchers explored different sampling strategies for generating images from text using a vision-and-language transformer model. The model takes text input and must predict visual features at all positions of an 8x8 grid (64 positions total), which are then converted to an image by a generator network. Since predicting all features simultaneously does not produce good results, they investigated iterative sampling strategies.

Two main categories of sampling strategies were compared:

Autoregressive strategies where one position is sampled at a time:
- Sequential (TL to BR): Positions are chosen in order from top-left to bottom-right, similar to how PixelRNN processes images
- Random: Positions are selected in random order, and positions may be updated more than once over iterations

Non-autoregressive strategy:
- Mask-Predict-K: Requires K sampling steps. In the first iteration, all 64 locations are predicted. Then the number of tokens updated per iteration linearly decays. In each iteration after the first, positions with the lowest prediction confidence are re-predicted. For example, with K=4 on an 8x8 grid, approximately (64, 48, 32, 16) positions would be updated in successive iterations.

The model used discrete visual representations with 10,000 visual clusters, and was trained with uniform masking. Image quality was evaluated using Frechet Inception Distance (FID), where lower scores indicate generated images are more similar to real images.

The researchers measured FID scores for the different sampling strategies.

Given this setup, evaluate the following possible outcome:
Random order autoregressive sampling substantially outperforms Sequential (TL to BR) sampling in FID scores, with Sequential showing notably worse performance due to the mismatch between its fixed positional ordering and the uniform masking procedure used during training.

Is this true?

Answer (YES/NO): NO